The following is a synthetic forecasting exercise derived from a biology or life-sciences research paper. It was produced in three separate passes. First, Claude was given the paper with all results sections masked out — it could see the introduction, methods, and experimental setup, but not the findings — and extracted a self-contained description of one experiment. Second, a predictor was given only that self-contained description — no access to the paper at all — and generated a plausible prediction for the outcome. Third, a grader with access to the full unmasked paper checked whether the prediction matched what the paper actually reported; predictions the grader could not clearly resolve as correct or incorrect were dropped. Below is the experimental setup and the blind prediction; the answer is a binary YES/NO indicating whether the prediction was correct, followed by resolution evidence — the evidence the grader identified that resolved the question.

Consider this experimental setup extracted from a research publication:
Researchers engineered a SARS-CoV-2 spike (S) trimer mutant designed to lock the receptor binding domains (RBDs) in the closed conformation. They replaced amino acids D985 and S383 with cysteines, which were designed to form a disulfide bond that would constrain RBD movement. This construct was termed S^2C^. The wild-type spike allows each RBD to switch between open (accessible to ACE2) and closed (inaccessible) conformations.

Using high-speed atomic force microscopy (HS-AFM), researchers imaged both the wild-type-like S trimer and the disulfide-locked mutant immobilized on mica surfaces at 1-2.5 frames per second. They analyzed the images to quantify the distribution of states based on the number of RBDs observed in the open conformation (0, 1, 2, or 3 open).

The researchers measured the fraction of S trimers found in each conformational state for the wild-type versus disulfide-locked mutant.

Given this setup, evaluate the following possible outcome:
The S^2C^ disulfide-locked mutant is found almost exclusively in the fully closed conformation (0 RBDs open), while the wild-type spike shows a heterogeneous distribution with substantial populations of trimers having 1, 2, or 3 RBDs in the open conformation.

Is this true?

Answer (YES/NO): NO